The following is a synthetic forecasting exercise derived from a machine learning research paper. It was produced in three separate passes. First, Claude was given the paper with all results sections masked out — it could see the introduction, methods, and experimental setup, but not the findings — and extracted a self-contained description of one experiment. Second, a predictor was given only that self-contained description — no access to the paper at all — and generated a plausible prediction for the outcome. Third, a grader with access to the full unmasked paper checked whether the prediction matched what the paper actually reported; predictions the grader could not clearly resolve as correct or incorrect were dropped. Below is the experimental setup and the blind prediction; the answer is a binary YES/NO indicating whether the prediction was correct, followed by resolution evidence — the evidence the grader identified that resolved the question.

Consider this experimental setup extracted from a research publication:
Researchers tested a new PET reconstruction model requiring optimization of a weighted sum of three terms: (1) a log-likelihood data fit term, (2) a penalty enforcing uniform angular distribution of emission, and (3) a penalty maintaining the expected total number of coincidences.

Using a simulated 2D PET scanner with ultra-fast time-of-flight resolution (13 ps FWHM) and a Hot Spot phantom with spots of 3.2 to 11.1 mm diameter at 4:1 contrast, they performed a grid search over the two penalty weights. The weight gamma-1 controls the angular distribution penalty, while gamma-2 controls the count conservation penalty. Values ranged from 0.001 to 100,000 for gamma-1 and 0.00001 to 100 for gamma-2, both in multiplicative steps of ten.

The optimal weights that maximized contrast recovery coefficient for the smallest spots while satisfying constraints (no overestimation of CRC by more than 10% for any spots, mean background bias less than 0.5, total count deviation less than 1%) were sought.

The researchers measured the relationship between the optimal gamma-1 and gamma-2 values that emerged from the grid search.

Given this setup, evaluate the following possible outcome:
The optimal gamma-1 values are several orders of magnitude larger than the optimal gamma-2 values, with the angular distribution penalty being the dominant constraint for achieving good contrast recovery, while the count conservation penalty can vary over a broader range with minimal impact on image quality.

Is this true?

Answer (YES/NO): NO